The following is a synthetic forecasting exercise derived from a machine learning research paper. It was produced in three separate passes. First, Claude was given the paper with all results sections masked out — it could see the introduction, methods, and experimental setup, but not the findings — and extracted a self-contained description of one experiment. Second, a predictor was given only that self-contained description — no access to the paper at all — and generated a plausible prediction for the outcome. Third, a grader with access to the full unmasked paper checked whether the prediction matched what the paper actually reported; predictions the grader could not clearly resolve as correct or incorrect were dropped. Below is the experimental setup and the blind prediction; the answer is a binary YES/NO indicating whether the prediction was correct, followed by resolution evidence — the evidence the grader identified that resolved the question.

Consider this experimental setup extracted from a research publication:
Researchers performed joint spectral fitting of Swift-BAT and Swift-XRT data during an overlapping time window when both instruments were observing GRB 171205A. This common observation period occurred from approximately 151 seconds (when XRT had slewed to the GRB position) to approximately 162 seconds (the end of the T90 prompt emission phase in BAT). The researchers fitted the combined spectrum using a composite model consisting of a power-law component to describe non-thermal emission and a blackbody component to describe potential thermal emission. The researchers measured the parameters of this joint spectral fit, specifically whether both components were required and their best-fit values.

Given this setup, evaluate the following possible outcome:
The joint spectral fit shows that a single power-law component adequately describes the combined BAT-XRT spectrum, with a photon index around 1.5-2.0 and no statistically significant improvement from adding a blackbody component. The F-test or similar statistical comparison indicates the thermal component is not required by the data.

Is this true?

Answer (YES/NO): NO